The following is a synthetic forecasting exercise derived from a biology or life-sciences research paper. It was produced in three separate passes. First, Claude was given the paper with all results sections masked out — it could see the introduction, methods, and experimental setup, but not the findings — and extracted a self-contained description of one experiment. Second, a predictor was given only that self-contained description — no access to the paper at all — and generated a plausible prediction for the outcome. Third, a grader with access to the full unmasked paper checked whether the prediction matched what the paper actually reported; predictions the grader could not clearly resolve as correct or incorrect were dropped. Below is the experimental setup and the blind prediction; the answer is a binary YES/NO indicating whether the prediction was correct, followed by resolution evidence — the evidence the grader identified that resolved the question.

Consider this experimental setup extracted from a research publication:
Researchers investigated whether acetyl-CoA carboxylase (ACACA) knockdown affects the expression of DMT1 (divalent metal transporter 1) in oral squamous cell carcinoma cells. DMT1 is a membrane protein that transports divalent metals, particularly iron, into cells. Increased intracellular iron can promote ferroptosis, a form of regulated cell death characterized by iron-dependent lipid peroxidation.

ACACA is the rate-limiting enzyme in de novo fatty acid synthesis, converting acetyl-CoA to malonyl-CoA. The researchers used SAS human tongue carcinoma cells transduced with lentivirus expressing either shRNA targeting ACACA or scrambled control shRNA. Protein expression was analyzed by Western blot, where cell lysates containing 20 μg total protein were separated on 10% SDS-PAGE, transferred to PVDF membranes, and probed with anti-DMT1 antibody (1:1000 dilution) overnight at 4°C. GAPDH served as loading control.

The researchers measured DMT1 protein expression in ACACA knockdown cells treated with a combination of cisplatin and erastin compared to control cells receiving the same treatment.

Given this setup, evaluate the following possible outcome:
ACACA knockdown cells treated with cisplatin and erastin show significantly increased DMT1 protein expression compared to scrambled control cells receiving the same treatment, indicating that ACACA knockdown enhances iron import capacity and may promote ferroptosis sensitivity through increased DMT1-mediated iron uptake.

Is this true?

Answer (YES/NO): YES